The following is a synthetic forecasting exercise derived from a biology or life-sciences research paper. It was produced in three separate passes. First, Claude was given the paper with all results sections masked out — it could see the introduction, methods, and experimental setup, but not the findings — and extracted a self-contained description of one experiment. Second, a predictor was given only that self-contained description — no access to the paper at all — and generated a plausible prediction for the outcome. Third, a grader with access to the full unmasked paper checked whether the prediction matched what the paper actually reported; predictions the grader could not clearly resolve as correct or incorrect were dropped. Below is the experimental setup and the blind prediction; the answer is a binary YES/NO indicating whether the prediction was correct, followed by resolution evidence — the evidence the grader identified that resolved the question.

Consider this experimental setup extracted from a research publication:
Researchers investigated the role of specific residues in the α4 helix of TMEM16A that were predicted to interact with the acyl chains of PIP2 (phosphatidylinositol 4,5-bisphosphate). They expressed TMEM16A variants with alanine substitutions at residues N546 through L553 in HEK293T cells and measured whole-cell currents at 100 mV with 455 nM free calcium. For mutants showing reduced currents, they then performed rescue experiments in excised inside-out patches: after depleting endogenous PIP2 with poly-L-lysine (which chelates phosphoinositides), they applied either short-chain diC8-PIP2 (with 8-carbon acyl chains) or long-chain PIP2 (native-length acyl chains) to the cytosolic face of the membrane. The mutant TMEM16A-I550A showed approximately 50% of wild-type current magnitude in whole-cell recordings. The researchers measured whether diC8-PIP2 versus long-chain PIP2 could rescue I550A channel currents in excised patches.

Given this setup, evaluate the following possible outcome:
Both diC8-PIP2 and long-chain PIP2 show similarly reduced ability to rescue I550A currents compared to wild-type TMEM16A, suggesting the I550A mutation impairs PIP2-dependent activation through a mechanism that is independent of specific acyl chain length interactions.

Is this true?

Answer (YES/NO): NO